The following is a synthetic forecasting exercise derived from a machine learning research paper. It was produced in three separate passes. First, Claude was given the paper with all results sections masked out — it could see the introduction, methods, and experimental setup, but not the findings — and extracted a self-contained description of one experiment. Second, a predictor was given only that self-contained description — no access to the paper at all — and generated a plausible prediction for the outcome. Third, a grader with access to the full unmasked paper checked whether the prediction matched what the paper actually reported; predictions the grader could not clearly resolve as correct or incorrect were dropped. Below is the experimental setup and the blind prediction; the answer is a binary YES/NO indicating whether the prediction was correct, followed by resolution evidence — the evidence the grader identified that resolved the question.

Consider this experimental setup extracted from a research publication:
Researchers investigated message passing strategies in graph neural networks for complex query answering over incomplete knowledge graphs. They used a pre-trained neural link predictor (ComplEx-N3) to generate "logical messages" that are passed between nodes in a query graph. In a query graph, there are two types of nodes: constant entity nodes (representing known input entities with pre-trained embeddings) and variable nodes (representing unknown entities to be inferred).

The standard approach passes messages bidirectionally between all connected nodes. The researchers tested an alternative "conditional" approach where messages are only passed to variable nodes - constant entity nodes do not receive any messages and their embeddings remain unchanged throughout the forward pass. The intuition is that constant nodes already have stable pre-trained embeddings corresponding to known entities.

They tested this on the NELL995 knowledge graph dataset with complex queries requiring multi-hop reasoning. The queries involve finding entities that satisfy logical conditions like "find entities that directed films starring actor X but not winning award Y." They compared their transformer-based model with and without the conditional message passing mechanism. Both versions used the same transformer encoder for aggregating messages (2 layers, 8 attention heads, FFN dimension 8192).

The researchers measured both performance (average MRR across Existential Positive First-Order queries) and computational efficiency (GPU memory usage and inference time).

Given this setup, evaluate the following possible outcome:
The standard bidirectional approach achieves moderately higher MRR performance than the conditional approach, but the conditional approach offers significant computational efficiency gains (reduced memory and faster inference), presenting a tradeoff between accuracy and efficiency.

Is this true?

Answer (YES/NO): NO